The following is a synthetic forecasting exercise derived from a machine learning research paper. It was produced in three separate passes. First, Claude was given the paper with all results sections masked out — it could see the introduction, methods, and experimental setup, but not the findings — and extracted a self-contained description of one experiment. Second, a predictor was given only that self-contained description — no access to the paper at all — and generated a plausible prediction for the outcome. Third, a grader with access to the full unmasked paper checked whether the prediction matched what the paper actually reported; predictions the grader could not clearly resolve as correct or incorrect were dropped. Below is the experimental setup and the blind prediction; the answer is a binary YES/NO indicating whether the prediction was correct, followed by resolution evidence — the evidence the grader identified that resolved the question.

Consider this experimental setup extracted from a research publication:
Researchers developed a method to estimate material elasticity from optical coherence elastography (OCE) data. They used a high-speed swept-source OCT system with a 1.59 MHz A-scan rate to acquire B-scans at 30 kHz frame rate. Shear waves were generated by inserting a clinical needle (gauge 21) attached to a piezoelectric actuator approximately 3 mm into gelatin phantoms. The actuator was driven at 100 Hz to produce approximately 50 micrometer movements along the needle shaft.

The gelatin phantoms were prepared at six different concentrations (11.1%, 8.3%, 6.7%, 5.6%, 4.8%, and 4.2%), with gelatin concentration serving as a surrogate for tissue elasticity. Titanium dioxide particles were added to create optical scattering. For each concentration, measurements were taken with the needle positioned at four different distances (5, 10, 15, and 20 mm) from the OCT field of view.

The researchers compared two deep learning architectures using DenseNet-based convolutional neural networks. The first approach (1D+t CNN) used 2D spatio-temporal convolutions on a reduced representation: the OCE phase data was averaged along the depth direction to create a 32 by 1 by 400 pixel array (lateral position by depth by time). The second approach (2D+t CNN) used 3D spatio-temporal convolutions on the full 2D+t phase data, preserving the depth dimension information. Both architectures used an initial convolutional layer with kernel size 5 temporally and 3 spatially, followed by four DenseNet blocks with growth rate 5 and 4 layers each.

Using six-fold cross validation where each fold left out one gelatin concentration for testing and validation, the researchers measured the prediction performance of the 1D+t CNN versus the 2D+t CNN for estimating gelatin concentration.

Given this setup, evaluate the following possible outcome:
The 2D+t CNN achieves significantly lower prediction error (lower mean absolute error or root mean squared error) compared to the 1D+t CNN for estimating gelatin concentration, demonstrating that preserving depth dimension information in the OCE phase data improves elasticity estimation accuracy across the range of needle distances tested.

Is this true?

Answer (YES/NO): NO